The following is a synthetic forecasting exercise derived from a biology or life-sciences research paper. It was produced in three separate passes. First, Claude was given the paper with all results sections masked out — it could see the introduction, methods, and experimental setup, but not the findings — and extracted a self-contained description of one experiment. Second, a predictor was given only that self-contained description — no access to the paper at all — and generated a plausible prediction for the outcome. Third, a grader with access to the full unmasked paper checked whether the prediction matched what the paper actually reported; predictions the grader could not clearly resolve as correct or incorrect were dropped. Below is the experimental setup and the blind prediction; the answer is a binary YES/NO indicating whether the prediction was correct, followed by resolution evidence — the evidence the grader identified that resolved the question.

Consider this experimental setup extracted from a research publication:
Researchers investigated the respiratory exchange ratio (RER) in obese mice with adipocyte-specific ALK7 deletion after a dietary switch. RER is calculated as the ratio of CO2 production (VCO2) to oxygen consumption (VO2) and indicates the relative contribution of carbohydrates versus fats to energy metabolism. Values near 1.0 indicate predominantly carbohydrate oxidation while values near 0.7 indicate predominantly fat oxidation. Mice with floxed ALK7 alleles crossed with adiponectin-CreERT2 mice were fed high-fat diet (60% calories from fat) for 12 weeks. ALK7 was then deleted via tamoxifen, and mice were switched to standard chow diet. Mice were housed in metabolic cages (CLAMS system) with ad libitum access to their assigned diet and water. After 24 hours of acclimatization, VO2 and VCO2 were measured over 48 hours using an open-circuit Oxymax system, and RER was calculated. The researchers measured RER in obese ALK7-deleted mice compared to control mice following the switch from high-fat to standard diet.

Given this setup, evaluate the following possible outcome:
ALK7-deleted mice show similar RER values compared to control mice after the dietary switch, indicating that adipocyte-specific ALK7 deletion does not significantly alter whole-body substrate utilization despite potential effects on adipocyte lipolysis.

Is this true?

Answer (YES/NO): YES